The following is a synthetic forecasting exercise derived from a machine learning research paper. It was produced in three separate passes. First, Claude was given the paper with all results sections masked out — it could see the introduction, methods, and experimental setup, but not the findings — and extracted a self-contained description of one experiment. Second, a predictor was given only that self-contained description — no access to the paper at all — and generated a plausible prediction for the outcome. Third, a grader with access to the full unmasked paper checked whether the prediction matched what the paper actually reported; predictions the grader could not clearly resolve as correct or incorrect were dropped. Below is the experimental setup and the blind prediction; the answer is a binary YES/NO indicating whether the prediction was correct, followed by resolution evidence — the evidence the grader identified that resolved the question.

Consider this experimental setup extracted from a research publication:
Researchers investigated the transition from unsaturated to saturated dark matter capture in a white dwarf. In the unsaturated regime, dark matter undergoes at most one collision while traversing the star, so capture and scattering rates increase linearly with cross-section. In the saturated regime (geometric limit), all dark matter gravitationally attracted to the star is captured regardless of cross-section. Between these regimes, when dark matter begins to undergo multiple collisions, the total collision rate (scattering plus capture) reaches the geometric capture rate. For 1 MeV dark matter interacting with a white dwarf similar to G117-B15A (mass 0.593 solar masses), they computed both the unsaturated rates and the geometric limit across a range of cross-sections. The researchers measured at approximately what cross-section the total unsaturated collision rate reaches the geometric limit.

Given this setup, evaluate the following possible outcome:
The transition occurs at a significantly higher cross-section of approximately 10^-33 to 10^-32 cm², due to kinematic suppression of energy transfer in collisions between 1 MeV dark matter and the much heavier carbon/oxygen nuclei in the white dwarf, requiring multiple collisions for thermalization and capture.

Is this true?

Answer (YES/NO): NO